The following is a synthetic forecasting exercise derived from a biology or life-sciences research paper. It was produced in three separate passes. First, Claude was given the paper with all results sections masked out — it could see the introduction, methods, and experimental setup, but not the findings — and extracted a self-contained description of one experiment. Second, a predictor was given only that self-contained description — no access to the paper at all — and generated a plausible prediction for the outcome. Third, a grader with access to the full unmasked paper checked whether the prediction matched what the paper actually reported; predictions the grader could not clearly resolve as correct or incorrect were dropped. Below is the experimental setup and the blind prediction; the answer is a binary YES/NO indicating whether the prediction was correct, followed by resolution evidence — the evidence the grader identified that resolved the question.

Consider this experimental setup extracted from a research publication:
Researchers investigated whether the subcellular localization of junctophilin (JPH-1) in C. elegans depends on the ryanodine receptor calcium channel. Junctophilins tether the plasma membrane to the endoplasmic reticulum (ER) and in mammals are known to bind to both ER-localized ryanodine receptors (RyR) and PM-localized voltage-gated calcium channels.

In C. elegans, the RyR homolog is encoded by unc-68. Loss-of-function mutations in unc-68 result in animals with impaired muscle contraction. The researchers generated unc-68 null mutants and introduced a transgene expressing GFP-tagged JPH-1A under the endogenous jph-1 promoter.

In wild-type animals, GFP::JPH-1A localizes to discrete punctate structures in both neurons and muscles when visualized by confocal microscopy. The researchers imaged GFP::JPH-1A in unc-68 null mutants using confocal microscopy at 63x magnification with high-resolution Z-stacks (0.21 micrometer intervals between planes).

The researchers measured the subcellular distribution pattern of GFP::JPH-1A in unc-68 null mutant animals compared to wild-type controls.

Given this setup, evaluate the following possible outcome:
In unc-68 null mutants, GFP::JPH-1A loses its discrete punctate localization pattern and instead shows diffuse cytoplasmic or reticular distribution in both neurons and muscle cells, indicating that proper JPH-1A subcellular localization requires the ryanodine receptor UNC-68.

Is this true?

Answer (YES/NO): NO